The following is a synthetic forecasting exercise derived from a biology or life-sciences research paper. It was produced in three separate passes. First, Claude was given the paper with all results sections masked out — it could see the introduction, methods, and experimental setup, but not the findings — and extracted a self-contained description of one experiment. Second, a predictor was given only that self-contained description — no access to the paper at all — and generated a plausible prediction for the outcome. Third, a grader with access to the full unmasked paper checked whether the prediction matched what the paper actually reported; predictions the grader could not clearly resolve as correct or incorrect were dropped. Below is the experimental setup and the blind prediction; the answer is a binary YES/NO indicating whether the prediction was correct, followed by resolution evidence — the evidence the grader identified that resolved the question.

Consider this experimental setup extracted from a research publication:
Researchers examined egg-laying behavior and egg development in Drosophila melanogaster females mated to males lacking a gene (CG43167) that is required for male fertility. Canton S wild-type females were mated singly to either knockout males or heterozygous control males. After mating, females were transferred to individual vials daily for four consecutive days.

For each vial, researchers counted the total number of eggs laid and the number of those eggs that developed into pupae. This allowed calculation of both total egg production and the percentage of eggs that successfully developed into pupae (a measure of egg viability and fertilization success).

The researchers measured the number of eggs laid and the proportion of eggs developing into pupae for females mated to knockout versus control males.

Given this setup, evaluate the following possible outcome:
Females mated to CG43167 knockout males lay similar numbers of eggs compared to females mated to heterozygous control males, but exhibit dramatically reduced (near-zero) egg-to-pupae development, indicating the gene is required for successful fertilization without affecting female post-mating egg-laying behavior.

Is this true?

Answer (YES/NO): NO